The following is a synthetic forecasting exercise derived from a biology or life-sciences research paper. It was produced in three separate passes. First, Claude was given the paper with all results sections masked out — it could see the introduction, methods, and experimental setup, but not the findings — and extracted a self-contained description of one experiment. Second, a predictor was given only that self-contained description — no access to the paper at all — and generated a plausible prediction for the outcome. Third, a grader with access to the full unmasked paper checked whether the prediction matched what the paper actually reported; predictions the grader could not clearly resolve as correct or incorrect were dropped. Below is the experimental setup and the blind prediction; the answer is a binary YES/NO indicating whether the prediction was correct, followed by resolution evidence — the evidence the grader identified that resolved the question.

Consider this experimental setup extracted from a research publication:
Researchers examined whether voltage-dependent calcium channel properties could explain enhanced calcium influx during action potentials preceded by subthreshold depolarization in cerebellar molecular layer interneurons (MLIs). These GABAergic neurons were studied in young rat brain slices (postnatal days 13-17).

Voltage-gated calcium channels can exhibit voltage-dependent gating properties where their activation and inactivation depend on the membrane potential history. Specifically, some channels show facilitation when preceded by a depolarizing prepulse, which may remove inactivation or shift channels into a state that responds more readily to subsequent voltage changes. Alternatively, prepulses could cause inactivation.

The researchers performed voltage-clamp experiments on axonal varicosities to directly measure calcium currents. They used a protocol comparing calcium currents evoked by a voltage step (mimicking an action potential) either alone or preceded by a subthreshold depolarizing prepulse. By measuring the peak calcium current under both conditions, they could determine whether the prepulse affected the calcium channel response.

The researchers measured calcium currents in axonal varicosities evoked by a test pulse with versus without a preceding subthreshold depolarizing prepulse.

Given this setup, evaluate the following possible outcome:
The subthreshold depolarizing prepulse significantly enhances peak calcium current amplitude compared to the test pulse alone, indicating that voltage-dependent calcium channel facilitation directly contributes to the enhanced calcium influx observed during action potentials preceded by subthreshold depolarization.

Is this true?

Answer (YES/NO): YES